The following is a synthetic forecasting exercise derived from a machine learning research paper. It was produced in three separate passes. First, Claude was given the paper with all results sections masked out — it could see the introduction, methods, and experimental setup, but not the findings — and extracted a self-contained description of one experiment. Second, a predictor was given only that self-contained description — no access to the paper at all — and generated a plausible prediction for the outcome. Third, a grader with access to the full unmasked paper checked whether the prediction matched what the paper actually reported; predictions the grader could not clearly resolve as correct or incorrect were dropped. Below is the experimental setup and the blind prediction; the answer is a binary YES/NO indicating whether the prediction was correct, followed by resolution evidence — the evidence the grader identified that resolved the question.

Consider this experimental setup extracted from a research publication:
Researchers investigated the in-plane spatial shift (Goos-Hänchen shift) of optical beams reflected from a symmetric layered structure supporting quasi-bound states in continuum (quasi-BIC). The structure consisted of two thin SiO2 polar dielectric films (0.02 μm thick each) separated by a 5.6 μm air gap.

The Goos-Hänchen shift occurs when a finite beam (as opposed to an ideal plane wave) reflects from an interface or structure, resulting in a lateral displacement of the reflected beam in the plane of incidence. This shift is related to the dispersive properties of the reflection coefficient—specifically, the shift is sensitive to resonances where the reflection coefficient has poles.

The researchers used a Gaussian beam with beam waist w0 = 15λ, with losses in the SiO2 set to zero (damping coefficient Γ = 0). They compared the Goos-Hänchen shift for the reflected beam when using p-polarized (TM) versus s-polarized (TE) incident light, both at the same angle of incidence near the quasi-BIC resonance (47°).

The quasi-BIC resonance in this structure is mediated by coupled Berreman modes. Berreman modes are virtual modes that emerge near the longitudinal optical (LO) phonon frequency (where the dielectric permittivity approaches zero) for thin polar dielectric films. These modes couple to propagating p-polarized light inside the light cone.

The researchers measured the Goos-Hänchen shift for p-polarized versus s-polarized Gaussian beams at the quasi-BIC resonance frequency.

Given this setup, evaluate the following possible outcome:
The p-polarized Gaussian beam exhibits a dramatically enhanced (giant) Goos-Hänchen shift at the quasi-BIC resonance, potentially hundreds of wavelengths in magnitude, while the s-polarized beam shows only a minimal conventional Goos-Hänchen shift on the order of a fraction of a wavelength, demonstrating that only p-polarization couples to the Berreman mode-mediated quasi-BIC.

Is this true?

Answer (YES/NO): NO